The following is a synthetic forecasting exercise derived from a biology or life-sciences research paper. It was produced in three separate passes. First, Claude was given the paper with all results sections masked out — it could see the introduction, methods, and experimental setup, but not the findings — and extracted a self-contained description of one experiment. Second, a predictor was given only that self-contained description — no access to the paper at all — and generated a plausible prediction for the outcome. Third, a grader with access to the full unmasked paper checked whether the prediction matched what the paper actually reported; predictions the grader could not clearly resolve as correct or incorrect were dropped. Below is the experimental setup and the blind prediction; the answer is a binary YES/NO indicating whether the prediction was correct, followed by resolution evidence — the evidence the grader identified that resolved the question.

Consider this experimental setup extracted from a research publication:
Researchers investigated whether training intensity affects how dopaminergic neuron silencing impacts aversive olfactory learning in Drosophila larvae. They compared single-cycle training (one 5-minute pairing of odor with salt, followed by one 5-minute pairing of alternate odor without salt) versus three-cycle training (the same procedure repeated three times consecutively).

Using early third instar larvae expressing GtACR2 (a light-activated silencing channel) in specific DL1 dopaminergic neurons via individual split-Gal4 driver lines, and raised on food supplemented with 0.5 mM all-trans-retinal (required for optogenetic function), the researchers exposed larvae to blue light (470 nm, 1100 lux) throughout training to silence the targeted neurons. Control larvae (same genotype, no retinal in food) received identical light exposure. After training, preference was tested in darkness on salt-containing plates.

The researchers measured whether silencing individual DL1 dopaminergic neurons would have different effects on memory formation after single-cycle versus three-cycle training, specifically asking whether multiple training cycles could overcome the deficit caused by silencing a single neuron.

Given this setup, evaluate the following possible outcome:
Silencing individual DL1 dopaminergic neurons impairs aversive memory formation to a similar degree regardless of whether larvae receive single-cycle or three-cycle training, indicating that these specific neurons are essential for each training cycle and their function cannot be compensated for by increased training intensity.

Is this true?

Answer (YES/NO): NO